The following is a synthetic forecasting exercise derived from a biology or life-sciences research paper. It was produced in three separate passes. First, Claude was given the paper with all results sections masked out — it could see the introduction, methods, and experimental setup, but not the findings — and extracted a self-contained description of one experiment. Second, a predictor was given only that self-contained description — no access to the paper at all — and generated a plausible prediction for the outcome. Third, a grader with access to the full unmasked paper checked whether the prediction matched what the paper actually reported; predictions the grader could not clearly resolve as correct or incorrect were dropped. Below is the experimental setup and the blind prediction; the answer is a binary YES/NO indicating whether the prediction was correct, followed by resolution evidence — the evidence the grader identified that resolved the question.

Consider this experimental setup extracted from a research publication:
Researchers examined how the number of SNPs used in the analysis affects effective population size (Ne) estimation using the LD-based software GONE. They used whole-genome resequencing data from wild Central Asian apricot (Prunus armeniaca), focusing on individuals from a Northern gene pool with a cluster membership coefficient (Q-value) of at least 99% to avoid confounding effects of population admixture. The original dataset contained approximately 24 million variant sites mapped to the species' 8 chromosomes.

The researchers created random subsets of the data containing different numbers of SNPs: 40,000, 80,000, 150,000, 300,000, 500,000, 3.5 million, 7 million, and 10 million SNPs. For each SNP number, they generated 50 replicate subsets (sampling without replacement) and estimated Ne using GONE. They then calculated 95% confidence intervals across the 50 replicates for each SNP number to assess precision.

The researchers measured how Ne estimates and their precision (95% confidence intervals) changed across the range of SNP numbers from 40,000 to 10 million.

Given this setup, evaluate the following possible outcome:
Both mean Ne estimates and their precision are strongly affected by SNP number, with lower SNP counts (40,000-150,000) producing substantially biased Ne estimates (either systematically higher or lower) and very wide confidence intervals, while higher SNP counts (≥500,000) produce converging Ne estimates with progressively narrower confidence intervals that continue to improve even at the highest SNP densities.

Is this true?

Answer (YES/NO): NO